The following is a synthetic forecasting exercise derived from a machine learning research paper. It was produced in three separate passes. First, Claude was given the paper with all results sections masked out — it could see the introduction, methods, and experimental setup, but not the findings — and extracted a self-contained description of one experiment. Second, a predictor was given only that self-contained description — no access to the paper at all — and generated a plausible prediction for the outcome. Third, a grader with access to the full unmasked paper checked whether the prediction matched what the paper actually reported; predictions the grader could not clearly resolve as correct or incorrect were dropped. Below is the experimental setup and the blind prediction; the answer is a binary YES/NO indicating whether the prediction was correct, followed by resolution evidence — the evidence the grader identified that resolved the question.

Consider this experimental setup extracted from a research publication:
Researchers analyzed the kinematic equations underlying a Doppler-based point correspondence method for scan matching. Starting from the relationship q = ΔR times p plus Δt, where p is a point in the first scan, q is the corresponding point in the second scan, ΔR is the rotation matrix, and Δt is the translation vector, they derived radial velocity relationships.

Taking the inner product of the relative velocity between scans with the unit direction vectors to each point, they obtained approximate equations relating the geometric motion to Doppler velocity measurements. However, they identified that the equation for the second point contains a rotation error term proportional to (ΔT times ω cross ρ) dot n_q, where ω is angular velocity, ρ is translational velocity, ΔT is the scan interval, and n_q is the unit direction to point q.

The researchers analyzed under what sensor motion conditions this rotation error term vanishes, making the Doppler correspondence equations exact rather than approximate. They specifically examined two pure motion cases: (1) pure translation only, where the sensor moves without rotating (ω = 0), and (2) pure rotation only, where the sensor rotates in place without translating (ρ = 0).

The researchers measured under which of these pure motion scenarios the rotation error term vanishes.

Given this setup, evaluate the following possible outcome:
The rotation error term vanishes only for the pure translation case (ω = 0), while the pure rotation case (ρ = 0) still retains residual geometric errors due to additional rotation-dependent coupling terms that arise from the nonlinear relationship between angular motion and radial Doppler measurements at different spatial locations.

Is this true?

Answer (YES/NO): NO